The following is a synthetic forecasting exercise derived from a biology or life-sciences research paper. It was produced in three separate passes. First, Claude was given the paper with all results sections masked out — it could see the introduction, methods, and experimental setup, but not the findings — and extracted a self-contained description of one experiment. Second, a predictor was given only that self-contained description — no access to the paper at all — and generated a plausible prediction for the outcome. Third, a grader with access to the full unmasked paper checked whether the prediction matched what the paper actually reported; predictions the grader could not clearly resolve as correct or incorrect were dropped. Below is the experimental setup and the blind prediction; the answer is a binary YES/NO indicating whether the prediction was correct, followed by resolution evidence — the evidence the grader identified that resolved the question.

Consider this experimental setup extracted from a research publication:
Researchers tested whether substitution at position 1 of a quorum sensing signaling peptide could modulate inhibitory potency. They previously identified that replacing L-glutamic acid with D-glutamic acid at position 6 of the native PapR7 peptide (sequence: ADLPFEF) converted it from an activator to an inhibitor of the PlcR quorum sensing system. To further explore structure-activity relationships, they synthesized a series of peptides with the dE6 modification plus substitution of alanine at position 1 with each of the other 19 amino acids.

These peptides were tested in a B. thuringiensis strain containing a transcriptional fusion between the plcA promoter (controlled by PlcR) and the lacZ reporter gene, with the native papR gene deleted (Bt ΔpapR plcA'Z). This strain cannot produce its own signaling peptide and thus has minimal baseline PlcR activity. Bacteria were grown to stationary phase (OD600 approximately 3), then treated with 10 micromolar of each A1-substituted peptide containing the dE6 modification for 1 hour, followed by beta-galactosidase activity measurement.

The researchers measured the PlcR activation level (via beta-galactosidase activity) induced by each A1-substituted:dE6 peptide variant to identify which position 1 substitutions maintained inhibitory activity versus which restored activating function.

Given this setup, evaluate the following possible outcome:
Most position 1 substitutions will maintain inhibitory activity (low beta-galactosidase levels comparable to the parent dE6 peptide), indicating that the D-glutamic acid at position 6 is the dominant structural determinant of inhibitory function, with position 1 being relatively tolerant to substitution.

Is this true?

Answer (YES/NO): YES